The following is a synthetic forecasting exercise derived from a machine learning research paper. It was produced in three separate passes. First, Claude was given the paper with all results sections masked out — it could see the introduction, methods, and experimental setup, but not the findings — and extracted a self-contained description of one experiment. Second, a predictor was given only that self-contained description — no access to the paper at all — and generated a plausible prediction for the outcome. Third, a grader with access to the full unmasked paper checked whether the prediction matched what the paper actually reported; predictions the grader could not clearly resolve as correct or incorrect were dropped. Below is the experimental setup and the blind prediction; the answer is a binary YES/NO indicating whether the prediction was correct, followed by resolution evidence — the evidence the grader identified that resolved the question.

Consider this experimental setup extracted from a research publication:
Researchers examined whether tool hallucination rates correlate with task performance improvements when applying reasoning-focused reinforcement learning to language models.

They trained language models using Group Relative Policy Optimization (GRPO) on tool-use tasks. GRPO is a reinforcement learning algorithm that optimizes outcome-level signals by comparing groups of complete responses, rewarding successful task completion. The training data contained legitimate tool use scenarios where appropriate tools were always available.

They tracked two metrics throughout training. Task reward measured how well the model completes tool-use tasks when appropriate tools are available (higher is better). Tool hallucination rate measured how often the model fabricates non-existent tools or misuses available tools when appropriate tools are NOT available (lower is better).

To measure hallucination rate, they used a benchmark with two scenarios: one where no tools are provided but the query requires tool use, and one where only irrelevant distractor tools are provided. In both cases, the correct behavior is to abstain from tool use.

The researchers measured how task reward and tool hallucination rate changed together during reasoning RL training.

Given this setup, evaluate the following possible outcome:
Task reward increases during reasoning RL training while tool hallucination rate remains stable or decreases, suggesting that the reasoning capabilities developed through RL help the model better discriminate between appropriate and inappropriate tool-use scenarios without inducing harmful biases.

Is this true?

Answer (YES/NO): NO